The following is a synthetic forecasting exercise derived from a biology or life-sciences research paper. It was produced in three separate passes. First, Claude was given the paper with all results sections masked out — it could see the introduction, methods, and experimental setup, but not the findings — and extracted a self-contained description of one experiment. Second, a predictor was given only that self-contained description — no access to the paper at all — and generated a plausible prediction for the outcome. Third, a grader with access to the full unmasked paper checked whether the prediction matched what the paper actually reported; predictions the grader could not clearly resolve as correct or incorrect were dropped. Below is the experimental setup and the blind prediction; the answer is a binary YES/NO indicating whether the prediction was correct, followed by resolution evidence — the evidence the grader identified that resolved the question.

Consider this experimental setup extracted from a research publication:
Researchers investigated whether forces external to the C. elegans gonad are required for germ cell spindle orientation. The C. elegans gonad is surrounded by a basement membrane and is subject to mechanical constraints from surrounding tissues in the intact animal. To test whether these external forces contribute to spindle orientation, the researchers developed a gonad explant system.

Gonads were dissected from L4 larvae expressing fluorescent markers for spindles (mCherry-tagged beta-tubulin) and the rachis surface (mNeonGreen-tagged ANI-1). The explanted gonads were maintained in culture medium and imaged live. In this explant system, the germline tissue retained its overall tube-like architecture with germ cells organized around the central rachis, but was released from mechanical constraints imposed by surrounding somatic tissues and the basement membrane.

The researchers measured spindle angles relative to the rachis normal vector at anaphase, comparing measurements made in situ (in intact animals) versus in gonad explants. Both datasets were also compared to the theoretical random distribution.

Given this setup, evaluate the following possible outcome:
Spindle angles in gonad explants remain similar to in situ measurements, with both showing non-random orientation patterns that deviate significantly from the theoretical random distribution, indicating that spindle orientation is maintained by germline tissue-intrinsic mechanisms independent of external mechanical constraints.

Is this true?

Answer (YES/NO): YES